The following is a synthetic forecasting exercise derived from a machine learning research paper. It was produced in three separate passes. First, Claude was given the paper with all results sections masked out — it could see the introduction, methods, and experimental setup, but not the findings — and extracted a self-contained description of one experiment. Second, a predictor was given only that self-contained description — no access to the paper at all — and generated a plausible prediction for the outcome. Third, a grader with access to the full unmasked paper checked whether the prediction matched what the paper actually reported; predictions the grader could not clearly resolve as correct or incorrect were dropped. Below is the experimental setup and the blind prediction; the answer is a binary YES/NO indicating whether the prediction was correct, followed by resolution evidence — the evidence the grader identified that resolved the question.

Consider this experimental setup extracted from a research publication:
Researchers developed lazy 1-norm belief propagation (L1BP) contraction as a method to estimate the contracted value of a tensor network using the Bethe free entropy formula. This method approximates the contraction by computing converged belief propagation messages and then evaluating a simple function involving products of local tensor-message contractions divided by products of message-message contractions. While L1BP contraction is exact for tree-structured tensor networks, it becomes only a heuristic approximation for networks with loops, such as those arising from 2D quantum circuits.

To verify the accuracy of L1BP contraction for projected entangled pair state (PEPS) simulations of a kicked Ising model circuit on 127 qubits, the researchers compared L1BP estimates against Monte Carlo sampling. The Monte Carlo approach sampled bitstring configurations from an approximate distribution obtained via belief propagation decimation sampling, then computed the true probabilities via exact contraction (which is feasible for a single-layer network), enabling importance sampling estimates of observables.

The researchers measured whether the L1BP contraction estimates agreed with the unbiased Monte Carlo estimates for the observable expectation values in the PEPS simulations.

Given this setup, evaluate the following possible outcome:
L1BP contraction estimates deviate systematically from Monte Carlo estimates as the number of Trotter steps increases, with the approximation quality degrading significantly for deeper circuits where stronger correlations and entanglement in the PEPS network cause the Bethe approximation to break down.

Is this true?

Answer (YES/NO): NO